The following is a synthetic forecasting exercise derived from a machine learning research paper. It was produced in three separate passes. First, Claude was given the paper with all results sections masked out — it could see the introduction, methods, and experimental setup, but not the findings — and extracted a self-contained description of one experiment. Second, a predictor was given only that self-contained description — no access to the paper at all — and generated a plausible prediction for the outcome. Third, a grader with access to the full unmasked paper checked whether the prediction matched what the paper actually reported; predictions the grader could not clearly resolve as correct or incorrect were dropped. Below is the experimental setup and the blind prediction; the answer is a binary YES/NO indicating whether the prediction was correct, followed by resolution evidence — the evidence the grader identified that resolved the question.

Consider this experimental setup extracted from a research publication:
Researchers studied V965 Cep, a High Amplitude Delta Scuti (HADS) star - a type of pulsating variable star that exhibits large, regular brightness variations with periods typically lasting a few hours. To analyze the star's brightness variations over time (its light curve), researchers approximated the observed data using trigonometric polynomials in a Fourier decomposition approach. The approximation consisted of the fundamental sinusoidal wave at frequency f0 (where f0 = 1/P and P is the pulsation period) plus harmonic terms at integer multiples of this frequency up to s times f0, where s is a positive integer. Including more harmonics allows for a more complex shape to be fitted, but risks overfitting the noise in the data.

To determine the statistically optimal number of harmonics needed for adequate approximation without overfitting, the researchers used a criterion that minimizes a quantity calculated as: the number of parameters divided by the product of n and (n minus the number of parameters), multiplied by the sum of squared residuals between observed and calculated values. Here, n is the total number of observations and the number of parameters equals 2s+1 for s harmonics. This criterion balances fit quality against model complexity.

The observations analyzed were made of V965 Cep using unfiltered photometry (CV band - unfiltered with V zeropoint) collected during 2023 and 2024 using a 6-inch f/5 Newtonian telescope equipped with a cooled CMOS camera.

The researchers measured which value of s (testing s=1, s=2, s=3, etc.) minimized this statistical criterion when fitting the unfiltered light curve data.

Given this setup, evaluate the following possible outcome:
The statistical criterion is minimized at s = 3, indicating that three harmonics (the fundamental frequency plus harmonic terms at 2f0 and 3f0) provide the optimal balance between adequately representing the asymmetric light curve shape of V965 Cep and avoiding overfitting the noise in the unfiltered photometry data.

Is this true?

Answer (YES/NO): NO